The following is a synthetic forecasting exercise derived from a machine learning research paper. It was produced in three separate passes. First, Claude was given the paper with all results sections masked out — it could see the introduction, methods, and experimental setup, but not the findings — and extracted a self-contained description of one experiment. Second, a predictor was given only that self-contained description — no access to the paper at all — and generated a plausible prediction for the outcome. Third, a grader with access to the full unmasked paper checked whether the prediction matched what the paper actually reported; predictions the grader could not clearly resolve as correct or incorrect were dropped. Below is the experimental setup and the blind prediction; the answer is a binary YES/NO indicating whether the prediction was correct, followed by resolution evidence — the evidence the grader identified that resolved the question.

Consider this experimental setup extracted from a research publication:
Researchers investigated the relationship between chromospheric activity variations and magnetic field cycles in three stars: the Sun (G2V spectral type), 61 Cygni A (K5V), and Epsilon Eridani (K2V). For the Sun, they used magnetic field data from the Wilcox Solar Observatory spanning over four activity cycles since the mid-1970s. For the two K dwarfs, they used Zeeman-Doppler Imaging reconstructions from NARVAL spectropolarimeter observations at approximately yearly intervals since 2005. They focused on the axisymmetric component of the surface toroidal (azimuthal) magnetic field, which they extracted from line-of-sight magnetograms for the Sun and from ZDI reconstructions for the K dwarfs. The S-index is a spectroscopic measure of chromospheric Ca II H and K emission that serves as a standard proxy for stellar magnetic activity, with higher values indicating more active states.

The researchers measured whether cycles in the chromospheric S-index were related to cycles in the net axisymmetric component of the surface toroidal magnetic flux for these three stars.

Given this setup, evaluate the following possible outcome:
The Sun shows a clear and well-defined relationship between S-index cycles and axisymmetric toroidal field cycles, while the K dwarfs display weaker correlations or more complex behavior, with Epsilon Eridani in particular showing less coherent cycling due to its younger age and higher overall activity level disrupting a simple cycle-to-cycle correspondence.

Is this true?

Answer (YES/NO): NO